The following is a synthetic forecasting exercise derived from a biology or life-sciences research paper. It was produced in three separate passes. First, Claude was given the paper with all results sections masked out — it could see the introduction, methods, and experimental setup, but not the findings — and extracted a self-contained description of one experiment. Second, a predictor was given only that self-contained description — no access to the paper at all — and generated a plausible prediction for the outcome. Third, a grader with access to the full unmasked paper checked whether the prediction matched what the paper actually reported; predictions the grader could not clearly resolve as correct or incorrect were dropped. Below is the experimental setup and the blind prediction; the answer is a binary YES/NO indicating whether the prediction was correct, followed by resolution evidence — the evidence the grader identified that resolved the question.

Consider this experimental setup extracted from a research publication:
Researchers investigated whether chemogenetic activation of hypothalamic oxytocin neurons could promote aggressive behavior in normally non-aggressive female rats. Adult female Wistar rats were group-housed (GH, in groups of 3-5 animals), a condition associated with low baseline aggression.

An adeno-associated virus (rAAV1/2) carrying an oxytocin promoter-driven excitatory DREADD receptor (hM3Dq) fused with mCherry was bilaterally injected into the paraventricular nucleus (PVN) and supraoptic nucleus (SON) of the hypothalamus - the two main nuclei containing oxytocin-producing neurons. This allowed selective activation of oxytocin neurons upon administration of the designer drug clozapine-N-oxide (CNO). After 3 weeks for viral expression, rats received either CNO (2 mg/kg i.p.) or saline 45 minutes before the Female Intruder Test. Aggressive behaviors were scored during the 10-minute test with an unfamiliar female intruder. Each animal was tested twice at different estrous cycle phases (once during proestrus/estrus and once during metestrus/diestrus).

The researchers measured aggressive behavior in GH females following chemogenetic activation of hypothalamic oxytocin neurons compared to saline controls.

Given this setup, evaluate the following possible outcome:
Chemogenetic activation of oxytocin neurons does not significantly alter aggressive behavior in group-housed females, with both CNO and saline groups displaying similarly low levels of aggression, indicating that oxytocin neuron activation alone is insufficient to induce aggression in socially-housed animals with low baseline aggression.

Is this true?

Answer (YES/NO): NO